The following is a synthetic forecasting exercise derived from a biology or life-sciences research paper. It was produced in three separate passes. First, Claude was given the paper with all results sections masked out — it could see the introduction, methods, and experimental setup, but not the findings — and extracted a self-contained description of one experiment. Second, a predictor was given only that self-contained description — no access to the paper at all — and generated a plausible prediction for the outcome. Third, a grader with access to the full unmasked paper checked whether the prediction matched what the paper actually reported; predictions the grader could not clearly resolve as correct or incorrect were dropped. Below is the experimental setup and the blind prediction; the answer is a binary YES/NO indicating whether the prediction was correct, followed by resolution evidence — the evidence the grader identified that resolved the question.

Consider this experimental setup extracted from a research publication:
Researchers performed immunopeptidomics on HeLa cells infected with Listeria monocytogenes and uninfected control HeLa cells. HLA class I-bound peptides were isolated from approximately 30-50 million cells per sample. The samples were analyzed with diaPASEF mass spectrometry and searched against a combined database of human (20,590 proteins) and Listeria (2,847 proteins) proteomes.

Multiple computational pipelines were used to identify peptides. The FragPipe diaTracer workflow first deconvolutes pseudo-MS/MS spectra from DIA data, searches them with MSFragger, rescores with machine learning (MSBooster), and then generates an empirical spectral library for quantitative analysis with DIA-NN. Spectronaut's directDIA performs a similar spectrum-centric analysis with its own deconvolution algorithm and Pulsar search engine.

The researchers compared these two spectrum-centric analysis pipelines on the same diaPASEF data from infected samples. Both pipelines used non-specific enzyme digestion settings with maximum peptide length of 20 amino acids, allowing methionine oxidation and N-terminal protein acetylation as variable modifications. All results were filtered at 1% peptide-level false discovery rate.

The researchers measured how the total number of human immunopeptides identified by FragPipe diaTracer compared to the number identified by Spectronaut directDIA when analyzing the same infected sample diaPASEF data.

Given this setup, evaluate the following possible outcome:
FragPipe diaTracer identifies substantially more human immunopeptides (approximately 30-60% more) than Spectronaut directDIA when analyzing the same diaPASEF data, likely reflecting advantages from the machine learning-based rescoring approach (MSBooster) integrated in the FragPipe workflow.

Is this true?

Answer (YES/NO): NO